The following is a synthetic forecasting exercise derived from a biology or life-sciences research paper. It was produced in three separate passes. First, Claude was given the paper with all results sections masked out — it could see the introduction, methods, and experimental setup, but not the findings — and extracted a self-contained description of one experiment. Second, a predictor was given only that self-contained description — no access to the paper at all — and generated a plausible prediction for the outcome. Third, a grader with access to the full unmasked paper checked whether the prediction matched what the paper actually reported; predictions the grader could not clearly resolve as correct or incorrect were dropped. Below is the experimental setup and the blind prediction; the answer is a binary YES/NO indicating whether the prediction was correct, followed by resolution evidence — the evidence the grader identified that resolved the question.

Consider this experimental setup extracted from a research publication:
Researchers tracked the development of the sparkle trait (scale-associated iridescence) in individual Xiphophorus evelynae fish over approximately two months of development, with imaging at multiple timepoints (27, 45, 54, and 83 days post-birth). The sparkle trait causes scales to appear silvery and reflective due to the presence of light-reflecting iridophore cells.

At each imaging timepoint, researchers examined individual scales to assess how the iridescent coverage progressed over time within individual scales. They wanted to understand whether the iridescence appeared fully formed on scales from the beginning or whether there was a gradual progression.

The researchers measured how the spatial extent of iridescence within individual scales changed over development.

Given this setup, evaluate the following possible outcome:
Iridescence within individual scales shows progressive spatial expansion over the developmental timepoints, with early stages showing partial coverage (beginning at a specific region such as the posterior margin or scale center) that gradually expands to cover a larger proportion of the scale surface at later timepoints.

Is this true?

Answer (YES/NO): YES